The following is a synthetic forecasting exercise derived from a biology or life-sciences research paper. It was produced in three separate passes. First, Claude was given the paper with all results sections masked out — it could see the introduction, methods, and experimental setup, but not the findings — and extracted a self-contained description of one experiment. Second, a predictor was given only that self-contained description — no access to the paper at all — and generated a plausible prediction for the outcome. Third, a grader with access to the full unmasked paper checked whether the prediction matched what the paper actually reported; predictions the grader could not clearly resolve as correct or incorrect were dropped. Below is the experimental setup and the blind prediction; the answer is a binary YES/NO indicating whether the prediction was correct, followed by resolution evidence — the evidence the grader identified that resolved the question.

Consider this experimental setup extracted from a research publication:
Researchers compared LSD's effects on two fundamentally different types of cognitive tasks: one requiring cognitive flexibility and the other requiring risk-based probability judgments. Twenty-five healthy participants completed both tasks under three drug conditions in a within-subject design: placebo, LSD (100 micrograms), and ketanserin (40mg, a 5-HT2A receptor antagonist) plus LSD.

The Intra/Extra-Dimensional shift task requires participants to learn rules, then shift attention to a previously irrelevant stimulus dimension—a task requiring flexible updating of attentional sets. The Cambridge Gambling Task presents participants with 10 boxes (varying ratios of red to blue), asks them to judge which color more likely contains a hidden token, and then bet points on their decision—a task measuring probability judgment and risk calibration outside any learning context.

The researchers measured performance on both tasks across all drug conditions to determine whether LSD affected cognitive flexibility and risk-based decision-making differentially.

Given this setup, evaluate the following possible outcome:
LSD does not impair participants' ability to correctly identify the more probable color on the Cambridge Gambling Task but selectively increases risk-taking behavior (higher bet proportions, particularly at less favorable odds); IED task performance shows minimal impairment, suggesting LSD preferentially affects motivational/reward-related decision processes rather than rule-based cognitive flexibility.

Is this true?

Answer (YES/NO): NO